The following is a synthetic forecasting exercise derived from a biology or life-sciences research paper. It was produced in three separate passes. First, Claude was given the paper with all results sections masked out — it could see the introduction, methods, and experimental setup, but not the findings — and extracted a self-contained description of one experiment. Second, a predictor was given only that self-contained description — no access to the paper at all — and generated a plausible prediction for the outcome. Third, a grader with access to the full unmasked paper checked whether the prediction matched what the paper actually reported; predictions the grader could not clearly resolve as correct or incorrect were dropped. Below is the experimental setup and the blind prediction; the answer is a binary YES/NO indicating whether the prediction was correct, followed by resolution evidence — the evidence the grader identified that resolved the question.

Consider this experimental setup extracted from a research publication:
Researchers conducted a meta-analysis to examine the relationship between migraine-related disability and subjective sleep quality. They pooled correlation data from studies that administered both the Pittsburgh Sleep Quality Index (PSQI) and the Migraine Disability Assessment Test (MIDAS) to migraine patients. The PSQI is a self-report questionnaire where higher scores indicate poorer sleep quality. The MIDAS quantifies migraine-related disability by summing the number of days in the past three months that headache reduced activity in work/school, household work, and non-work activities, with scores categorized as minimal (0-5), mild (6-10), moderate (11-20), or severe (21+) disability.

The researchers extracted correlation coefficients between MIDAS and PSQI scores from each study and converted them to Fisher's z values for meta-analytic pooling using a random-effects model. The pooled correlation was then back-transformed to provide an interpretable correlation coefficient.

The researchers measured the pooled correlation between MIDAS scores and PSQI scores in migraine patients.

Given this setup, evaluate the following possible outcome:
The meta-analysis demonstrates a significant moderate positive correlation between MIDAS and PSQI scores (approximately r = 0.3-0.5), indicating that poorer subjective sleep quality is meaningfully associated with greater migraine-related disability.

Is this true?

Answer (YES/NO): NO